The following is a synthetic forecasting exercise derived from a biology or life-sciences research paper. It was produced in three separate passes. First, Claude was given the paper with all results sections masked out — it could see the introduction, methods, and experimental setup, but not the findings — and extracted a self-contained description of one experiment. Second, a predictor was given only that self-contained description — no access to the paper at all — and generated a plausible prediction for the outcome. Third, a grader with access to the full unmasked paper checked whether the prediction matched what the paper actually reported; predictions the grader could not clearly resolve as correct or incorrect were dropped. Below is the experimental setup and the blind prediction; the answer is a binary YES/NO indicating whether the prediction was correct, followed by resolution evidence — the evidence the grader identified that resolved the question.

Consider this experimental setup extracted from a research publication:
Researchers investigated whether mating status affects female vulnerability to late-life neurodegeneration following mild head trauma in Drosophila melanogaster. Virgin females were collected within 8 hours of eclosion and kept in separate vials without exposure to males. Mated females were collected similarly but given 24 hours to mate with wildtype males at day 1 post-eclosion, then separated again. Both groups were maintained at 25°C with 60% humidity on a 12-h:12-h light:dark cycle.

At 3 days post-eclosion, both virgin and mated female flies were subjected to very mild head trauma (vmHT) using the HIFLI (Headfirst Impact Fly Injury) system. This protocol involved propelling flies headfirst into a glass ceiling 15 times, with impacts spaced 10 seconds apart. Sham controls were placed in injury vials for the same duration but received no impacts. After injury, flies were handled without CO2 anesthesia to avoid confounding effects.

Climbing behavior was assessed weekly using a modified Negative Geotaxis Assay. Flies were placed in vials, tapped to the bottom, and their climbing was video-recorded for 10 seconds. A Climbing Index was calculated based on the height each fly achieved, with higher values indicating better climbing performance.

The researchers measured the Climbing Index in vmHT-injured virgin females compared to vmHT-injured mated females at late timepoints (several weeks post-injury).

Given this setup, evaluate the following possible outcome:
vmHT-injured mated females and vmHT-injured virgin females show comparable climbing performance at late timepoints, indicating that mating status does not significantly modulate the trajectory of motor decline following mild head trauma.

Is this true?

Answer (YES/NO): NO